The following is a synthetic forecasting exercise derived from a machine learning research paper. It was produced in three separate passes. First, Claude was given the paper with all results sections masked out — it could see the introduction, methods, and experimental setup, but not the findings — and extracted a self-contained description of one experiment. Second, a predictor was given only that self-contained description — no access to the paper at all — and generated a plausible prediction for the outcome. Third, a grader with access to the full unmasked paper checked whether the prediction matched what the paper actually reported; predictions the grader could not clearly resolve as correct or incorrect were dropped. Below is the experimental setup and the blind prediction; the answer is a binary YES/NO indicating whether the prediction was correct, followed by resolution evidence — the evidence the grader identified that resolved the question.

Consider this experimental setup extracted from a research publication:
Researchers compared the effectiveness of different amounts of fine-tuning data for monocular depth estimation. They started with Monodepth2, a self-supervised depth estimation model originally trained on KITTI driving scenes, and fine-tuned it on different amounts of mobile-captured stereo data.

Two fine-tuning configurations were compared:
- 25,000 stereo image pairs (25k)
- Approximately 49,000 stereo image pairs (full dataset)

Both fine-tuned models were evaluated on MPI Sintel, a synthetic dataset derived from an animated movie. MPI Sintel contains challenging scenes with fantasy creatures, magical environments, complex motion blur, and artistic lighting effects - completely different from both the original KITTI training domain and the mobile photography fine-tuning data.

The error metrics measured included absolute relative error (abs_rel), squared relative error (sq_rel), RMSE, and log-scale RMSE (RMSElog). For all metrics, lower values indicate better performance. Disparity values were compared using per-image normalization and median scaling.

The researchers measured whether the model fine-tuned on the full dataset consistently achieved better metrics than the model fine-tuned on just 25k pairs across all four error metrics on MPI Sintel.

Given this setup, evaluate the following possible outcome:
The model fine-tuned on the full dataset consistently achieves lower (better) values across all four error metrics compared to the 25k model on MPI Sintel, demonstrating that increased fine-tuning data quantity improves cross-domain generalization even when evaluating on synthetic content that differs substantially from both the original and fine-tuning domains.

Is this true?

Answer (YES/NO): NO